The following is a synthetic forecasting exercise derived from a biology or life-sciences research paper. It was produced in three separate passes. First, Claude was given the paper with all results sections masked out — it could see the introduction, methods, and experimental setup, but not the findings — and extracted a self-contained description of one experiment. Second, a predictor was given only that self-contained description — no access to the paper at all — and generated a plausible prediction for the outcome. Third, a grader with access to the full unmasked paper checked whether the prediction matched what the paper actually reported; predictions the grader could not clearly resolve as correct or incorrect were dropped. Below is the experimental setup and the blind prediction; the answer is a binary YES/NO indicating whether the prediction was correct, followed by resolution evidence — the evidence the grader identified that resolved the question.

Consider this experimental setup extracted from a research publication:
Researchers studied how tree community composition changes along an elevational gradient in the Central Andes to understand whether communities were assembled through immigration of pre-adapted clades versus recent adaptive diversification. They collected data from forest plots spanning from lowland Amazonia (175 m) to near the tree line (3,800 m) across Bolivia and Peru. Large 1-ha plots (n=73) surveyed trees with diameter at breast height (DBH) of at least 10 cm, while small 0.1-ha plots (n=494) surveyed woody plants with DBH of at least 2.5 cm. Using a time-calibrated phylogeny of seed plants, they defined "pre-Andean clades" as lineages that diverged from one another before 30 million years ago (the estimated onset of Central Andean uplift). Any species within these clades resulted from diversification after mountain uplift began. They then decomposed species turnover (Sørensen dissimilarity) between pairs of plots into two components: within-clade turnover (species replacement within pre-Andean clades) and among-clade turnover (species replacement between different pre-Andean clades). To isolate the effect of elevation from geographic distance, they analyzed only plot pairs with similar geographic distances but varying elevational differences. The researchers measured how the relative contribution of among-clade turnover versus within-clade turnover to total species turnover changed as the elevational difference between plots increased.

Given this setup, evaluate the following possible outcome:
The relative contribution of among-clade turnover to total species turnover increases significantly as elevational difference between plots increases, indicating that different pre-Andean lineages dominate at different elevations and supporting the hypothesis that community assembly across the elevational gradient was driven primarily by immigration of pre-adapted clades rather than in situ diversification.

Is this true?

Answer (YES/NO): YES